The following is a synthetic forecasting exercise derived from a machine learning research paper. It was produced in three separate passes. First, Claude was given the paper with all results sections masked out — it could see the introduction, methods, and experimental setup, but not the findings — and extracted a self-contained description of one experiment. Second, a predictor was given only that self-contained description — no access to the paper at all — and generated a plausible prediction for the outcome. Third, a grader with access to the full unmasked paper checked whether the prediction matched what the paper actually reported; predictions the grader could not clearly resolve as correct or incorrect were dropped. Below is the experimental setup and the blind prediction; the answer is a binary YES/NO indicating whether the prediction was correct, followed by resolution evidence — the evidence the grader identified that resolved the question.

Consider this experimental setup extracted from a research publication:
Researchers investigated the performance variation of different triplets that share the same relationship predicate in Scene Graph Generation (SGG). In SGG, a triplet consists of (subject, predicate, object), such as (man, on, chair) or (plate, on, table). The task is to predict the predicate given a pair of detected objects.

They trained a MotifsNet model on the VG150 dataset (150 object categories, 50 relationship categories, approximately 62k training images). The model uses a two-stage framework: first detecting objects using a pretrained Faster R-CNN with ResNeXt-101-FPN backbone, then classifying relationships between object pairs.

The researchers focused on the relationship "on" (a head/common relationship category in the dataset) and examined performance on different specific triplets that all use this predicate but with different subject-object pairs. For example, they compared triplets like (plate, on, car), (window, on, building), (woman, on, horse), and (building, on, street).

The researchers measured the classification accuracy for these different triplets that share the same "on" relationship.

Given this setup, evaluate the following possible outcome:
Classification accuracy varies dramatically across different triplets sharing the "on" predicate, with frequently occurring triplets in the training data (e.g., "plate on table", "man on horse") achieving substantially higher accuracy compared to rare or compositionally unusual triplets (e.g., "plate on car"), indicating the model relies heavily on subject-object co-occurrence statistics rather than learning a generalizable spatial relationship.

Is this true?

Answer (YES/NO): NO